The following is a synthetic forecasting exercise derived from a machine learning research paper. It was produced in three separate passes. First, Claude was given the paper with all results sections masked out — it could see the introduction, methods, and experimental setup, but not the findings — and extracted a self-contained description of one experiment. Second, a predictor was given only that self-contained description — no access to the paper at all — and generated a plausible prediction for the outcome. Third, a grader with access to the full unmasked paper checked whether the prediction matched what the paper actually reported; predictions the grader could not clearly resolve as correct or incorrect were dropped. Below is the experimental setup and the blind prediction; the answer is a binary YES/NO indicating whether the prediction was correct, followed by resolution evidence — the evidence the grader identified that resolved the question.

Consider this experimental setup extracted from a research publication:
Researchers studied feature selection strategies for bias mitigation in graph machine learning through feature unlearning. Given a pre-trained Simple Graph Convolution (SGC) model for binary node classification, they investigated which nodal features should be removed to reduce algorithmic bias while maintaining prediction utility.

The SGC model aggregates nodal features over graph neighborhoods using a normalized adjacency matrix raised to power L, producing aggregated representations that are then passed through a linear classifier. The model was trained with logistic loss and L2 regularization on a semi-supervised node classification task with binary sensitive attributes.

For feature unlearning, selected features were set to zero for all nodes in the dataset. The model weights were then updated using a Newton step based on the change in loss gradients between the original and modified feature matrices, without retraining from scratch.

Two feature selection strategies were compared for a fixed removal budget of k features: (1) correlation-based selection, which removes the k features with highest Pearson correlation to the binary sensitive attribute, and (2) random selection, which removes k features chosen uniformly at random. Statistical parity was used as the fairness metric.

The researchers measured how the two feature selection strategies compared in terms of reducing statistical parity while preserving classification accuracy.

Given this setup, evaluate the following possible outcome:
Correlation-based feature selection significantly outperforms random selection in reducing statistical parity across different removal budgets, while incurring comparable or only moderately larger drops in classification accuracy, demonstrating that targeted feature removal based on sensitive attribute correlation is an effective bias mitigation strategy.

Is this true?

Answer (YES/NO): YES